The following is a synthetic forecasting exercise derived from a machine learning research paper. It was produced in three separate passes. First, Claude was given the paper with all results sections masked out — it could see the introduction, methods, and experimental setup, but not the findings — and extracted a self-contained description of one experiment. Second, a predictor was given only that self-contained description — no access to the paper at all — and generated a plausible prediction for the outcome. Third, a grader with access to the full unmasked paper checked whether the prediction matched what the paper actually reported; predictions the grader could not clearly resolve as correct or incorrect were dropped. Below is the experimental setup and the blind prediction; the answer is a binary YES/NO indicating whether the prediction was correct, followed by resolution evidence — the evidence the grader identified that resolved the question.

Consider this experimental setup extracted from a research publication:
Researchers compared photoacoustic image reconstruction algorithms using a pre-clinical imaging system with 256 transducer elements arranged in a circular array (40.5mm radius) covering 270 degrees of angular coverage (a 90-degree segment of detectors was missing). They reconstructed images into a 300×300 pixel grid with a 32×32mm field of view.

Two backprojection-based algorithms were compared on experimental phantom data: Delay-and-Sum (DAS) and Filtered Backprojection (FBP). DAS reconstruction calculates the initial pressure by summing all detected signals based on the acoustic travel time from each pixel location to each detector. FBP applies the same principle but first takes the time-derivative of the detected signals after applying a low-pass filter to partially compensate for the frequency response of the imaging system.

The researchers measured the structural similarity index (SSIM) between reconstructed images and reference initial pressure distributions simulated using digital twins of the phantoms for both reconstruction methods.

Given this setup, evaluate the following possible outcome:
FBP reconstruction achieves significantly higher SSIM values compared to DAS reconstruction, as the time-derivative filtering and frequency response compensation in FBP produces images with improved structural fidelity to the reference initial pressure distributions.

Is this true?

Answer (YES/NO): NO